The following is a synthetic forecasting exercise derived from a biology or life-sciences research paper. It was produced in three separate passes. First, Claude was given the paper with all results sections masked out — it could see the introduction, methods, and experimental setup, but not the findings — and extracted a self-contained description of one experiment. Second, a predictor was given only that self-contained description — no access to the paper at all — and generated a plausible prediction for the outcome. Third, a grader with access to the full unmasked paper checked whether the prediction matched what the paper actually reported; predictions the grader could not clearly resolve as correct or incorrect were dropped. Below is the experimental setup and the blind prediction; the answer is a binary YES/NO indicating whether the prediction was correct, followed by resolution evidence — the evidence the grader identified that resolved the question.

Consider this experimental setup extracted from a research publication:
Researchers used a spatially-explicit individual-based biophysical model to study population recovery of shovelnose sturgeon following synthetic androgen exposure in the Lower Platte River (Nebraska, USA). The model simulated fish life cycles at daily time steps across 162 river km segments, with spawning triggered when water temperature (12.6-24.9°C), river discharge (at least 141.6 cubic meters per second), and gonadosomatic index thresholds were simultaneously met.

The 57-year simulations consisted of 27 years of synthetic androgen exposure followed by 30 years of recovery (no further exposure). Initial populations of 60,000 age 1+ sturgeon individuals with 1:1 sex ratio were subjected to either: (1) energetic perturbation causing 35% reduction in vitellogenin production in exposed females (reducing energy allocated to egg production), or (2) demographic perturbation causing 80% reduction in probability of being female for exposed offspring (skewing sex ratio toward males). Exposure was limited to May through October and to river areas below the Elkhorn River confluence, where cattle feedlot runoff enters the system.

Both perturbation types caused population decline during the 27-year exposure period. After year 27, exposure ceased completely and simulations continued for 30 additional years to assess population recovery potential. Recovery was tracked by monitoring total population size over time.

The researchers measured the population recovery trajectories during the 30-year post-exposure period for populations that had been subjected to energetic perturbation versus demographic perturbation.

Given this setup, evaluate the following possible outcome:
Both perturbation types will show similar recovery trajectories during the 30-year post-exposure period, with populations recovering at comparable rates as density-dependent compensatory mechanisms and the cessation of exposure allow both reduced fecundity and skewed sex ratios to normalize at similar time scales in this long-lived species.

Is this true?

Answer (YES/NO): NO